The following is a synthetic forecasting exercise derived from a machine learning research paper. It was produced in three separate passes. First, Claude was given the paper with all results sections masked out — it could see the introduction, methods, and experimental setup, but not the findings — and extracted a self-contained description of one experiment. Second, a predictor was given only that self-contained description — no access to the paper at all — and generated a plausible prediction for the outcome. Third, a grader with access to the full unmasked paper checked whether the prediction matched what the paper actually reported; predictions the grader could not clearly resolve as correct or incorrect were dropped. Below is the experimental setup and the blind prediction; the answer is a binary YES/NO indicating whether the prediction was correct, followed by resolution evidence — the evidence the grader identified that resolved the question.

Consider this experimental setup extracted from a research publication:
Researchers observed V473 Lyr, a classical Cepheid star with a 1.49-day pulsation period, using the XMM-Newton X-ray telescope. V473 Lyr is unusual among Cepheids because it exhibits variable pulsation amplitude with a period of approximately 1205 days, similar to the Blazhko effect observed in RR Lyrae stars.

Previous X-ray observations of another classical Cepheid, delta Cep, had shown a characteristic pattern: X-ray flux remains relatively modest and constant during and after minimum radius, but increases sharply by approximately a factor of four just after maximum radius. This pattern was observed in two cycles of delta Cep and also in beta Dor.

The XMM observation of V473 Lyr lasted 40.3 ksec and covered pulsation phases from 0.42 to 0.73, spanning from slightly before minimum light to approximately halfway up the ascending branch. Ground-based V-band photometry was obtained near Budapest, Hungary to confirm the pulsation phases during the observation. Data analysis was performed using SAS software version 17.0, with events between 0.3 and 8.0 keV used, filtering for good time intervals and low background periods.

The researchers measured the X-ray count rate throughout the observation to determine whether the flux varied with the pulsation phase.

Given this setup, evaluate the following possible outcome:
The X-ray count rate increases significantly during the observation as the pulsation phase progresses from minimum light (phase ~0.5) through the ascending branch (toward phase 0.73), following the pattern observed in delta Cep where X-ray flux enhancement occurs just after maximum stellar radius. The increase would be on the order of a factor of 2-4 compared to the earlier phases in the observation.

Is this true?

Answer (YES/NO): NO